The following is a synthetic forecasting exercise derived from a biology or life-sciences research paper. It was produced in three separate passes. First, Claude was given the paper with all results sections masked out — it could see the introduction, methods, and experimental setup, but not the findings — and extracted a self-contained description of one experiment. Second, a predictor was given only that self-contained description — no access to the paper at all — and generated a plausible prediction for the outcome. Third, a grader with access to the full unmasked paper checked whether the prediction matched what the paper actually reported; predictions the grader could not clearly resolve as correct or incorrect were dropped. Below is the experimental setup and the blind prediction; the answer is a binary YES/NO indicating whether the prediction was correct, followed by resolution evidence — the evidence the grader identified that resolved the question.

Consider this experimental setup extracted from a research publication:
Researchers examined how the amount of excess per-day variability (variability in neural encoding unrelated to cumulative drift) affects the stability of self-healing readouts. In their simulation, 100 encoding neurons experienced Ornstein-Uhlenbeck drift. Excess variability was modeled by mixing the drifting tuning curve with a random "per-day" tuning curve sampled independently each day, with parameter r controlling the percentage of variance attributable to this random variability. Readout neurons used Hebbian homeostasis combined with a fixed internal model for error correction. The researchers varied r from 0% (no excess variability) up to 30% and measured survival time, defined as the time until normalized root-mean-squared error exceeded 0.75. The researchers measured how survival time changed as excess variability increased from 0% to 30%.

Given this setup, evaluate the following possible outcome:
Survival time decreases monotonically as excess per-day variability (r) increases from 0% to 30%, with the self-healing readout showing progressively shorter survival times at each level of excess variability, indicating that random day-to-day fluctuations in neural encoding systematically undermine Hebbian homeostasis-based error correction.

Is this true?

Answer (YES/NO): NO